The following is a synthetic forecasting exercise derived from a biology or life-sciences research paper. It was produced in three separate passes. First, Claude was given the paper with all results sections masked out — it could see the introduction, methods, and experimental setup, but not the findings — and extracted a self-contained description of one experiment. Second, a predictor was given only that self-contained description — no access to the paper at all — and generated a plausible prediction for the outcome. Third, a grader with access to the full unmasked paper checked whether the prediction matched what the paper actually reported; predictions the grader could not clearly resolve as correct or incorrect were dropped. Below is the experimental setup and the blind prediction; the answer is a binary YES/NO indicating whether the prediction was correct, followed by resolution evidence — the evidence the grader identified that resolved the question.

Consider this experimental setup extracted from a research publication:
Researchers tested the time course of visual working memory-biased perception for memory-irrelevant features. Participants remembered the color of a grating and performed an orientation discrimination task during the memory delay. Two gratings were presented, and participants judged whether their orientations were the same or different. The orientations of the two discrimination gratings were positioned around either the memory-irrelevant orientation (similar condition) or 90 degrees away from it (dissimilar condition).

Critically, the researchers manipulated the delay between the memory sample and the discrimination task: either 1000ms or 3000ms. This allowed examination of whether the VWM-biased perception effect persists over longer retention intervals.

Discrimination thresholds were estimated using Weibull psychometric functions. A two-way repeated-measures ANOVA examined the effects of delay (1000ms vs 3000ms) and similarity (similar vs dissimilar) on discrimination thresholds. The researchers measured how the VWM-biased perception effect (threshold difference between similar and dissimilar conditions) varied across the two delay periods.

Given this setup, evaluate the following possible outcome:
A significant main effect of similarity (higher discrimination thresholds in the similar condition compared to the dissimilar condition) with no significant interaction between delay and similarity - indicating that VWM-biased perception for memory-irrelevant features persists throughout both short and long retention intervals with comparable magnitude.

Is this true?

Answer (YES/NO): NO